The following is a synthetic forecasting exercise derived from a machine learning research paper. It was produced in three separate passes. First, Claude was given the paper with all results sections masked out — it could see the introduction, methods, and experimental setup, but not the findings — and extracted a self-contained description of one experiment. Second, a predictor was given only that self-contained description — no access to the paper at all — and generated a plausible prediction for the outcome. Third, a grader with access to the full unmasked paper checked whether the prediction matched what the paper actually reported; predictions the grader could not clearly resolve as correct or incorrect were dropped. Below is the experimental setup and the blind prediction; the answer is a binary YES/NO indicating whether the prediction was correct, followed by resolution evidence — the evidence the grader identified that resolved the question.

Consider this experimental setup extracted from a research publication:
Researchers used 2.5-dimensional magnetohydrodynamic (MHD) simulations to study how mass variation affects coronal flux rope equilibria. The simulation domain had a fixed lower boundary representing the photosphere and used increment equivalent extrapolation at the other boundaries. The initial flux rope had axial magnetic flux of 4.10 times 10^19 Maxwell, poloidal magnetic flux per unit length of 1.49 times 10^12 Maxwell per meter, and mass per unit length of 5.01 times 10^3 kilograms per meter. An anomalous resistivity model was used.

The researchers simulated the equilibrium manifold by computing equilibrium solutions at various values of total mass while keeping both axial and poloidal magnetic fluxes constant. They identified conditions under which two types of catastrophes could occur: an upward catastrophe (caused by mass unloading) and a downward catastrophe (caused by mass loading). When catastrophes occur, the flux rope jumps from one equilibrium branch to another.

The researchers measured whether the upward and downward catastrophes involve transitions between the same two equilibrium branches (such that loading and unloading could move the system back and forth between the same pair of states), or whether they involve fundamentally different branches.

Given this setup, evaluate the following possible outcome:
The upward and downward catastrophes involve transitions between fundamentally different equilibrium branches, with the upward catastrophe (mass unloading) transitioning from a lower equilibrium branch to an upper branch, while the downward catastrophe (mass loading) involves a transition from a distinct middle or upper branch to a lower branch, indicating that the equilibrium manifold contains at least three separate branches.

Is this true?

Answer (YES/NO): NO